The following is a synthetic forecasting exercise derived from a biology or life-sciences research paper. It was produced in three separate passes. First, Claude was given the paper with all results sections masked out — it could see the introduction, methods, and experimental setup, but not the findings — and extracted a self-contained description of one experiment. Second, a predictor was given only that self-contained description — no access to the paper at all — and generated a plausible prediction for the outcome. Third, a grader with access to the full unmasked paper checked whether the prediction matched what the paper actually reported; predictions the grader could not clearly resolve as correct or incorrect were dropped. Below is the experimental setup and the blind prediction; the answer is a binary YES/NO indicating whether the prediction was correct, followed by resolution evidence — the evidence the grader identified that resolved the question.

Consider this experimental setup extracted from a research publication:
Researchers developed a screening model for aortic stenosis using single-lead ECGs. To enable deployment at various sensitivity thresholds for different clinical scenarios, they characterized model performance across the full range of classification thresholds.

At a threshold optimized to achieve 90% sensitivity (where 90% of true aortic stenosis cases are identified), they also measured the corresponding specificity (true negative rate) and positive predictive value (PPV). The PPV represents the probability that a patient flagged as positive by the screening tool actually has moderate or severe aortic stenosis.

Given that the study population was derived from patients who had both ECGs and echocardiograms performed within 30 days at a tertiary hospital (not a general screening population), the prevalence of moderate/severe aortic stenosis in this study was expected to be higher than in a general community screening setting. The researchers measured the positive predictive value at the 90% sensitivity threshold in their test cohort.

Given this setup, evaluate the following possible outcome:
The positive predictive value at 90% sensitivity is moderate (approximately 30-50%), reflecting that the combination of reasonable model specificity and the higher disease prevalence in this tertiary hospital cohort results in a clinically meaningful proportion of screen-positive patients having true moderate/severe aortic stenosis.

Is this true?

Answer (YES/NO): NO